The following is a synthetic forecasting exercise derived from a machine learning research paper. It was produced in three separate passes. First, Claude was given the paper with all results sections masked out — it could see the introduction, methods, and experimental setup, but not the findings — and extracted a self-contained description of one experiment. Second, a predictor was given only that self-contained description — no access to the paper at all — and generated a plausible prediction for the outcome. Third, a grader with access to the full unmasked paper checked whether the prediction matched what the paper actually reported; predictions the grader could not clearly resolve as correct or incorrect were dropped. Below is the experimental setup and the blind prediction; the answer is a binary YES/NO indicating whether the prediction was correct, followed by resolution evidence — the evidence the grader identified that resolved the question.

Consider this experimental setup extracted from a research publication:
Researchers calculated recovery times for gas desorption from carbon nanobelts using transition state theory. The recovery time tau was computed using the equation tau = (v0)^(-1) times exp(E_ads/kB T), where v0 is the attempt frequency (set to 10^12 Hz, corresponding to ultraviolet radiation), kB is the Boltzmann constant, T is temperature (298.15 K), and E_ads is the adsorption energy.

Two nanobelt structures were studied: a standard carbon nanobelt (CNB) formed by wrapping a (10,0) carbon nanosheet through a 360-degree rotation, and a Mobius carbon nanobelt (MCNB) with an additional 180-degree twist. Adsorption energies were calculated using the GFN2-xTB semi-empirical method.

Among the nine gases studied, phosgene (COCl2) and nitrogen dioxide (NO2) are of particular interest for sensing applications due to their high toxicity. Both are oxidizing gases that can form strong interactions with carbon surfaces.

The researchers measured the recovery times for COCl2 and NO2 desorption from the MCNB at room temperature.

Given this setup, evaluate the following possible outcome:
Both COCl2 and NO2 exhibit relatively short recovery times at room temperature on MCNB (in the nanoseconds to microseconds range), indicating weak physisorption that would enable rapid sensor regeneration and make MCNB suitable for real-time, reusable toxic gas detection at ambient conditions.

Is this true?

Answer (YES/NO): NO